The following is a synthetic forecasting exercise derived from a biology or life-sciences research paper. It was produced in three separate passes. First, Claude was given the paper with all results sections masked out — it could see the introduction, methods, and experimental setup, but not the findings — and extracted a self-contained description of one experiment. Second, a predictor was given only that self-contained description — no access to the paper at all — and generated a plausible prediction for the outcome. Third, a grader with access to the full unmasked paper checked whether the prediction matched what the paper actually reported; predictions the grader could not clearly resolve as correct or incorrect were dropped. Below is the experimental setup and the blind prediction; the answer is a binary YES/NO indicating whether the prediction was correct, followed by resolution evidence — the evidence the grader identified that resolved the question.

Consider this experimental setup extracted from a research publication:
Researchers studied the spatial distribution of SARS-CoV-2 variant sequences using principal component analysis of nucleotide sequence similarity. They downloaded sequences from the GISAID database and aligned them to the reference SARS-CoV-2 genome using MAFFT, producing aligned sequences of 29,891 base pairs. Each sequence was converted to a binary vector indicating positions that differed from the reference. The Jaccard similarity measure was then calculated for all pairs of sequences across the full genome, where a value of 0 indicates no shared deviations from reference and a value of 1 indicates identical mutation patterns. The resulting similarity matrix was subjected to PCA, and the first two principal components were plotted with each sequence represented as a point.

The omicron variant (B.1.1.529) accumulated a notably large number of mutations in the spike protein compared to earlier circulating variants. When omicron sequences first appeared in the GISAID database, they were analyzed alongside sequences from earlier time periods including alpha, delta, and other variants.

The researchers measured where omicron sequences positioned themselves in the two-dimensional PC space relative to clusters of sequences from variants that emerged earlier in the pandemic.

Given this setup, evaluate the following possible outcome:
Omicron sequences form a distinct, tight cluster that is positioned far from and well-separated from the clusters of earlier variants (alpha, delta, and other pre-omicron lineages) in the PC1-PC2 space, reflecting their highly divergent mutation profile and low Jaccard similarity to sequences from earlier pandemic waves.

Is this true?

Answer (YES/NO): NO